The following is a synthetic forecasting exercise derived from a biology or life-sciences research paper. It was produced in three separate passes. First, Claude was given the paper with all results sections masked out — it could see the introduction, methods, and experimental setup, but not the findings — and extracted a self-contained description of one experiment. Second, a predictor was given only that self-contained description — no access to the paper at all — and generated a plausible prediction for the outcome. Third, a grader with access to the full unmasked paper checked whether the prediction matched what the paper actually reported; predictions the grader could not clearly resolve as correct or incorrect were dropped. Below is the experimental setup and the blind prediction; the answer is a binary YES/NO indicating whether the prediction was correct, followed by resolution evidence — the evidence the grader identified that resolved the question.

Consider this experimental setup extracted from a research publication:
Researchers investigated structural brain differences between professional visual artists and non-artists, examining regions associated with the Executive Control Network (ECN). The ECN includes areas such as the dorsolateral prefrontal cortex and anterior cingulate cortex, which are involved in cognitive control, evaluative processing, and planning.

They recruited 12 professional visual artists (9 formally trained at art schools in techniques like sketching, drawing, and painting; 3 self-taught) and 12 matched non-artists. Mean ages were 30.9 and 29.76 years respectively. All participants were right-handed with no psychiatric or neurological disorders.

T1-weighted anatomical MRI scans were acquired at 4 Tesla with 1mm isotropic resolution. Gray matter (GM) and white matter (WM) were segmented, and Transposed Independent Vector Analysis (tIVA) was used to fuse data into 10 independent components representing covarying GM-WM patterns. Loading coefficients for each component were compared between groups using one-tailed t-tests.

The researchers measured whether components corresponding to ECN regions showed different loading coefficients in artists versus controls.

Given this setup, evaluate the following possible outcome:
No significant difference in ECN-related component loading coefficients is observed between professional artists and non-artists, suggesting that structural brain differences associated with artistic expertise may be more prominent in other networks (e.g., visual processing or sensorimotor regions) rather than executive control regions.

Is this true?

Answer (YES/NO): NO